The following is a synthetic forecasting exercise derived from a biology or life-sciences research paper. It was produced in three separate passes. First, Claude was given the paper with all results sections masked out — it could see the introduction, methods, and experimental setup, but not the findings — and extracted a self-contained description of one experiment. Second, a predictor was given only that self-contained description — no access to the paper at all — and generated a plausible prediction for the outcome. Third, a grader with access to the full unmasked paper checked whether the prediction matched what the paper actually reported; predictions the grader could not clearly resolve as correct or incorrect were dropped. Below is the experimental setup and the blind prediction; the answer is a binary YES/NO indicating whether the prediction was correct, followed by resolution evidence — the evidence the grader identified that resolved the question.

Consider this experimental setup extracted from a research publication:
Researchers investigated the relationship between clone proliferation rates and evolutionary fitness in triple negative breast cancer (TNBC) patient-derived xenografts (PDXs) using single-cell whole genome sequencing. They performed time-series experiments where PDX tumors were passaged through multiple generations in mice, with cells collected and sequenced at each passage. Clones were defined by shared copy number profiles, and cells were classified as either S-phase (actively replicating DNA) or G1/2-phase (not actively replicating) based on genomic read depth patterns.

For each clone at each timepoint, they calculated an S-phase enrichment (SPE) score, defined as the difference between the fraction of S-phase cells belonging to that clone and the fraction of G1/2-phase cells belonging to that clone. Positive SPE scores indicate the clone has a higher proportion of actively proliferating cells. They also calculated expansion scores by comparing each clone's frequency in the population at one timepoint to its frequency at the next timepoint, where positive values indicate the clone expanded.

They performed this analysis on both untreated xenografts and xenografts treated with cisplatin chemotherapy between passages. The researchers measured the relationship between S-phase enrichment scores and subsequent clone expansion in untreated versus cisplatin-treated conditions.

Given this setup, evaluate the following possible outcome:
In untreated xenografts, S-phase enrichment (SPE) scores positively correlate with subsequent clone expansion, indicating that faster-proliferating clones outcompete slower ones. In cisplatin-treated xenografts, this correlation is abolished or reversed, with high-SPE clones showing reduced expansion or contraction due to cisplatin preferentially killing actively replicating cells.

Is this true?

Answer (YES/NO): YES